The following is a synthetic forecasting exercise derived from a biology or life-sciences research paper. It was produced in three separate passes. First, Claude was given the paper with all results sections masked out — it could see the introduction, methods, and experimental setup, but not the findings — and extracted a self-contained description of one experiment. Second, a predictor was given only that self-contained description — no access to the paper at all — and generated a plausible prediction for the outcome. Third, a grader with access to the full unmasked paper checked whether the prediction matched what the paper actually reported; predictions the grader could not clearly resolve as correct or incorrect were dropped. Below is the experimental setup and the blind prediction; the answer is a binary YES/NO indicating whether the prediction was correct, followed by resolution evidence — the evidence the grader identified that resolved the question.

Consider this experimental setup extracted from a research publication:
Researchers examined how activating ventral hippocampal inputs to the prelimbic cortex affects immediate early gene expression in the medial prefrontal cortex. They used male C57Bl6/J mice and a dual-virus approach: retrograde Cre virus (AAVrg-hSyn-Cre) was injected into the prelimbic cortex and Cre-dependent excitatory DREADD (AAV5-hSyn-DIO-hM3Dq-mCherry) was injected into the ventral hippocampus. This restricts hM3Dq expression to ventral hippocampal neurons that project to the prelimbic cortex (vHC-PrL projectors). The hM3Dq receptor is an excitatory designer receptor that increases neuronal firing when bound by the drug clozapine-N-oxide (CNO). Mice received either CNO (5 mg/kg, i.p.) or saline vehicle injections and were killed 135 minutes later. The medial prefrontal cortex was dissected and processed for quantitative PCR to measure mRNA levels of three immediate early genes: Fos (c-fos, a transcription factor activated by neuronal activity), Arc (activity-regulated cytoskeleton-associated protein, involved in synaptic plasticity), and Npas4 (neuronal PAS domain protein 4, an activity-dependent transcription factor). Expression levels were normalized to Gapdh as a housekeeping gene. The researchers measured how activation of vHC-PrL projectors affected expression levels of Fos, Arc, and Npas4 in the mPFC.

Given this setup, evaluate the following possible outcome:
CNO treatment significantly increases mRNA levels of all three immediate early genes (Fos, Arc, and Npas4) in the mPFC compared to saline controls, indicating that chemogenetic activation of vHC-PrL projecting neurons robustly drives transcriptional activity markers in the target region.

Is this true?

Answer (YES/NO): YES